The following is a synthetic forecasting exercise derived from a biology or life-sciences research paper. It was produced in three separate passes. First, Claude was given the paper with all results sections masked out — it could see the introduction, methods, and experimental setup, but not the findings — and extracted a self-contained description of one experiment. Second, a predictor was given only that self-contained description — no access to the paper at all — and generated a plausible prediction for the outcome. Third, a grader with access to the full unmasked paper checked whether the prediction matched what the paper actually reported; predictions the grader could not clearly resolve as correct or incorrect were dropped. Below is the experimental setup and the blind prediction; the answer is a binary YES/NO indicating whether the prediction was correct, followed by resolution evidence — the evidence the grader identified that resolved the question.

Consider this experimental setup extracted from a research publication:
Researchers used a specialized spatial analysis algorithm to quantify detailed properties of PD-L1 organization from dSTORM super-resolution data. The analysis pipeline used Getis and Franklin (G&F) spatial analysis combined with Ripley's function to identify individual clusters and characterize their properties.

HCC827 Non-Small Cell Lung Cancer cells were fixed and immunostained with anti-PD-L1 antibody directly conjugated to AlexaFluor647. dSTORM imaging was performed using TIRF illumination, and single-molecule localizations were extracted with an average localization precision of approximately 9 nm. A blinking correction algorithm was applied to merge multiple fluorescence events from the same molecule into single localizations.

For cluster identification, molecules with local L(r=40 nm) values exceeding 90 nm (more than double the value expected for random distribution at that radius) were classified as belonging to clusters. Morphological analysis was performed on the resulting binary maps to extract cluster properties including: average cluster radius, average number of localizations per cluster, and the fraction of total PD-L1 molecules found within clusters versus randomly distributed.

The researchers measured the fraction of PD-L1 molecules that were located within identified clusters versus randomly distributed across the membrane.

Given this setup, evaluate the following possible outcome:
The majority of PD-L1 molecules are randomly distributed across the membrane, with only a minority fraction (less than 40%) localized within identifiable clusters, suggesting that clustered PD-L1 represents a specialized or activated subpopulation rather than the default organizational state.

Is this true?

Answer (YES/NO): NO